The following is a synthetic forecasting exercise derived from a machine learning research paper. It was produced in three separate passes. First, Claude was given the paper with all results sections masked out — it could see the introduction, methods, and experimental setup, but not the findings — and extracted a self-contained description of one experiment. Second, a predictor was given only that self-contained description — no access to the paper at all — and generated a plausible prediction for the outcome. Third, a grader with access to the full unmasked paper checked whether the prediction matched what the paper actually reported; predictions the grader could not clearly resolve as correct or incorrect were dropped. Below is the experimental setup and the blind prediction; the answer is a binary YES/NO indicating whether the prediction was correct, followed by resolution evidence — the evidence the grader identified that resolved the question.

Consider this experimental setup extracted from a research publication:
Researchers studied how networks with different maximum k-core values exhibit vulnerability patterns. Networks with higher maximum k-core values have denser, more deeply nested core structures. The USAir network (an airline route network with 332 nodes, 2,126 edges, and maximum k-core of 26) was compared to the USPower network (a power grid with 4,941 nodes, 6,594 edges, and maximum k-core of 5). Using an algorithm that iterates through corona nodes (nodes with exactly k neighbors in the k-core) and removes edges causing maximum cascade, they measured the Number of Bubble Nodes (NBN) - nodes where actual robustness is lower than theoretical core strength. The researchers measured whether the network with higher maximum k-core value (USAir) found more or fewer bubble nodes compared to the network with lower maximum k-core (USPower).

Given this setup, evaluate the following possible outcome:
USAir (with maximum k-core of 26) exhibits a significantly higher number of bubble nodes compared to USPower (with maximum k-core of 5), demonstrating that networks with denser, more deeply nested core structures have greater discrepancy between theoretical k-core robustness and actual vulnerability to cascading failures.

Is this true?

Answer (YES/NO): NO